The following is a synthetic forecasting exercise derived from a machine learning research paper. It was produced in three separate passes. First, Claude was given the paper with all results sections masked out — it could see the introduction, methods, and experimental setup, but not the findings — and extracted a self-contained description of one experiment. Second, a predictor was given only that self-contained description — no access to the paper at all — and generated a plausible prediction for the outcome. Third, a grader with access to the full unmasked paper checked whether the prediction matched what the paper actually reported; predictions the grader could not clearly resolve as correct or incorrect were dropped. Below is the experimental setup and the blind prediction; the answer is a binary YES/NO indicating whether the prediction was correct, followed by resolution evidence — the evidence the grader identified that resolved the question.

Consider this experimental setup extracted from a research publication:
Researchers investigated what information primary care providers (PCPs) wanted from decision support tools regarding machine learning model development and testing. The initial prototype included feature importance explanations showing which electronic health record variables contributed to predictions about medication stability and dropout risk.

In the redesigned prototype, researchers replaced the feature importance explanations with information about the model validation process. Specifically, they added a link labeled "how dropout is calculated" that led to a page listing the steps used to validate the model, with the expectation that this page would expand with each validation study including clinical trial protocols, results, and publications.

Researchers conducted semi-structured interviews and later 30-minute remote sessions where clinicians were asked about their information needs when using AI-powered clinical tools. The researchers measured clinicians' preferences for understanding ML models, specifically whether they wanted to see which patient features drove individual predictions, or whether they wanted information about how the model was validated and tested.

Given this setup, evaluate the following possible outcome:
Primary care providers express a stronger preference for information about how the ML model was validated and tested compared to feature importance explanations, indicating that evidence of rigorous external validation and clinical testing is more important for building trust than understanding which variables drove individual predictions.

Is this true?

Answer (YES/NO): YES